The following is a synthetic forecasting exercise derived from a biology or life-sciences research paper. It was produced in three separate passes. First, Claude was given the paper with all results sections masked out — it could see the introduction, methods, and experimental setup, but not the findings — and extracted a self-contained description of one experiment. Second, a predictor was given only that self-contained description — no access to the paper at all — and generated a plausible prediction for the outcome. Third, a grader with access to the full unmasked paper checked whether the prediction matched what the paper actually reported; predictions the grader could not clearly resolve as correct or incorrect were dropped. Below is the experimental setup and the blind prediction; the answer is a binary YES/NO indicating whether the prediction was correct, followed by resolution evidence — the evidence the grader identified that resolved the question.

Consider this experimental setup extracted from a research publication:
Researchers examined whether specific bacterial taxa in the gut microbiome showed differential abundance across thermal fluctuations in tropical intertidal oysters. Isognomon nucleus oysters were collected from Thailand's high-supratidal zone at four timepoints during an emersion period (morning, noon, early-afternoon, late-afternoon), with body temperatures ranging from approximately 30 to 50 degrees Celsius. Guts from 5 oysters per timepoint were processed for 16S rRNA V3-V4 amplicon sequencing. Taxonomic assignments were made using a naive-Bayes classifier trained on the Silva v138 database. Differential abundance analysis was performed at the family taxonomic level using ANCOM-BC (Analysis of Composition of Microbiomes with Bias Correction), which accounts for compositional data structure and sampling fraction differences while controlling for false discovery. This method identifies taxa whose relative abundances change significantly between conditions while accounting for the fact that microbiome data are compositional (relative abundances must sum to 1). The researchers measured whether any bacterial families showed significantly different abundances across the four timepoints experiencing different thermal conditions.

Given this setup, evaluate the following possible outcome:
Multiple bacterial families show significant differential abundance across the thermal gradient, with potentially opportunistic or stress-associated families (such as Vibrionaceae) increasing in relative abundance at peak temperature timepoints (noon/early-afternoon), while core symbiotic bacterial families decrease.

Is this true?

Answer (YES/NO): NO